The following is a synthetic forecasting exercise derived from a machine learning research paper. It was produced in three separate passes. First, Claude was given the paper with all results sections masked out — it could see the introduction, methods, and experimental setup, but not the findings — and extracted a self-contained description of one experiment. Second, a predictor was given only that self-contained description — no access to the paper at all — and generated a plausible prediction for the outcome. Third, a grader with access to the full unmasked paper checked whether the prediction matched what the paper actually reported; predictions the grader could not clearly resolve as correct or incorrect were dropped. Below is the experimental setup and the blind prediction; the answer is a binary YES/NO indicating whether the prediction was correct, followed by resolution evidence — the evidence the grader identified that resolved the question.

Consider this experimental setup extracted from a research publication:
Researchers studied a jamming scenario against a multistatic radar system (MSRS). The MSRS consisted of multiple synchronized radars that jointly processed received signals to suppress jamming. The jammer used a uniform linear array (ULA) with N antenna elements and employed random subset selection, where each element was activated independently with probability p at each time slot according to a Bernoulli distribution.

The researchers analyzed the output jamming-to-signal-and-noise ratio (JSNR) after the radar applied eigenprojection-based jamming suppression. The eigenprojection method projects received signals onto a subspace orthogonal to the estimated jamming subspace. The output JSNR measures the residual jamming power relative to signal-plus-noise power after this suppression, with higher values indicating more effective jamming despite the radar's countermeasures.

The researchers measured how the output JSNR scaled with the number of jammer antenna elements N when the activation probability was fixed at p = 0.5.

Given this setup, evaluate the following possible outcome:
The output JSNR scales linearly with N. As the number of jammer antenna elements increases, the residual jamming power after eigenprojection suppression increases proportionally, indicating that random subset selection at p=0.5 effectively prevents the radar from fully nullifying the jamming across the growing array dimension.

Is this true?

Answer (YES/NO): YES